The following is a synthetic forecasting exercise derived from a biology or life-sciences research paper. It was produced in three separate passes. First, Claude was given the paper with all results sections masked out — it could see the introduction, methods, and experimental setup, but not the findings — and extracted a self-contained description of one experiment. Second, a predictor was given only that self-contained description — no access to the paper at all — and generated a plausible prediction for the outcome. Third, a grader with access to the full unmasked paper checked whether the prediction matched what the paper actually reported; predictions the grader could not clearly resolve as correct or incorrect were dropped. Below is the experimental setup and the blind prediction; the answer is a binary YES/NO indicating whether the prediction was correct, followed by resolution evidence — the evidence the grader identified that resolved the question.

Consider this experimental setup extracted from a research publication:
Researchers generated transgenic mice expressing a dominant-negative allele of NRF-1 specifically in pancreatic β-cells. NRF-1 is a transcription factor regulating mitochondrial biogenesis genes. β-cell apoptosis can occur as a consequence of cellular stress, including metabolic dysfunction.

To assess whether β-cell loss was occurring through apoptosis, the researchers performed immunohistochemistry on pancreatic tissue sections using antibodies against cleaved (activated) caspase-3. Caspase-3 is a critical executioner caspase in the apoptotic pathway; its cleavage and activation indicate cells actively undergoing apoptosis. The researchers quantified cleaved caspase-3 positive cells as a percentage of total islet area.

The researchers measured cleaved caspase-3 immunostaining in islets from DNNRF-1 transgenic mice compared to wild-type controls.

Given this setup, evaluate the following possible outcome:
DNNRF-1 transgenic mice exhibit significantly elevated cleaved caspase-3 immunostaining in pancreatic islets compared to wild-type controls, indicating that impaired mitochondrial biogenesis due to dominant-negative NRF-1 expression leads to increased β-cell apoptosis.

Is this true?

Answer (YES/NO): YES